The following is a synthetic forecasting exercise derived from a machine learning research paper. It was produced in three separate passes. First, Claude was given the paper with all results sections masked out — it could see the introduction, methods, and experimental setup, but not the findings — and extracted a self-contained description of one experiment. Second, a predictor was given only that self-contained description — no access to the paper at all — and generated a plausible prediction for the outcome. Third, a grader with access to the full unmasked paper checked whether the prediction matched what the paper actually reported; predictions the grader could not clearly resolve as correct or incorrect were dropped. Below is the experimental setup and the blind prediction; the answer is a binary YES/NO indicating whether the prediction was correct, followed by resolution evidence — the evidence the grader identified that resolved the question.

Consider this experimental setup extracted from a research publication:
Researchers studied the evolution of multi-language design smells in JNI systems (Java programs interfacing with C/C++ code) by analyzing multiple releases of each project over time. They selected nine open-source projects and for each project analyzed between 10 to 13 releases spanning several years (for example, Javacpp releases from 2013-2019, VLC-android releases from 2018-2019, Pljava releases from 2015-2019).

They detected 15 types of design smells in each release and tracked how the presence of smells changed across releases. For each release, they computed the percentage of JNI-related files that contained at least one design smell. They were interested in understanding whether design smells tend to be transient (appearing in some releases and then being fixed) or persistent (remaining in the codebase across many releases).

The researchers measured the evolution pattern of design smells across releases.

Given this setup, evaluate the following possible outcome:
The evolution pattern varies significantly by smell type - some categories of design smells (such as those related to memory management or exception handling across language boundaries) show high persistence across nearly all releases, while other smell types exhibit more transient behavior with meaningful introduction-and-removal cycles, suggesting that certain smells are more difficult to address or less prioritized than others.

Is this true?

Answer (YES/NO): NO